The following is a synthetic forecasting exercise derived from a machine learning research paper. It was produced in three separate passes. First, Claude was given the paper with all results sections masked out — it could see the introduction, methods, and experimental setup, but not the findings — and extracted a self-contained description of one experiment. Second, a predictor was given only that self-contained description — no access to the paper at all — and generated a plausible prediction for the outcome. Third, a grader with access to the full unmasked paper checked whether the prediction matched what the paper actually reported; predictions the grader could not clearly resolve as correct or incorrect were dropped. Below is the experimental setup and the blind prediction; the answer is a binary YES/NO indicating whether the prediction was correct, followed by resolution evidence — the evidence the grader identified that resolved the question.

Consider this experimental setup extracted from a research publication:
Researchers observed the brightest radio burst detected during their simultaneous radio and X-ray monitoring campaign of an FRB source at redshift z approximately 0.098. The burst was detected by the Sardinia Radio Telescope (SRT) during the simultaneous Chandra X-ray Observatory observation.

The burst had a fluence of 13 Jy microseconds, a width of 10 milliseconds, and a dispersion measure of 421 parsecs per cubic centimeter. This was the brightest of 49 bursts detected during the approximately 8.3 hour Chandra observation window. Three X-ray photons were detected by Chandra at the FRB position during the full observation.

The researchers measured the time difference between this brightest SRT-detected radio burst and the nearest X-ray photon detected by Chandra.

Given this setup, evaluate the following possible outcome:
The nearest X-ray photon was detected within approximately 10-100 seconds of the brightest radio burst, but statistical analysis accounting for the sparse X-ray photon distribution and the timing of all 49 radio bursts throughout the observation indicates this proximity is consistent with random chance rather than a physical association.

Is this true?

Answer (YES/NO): NO